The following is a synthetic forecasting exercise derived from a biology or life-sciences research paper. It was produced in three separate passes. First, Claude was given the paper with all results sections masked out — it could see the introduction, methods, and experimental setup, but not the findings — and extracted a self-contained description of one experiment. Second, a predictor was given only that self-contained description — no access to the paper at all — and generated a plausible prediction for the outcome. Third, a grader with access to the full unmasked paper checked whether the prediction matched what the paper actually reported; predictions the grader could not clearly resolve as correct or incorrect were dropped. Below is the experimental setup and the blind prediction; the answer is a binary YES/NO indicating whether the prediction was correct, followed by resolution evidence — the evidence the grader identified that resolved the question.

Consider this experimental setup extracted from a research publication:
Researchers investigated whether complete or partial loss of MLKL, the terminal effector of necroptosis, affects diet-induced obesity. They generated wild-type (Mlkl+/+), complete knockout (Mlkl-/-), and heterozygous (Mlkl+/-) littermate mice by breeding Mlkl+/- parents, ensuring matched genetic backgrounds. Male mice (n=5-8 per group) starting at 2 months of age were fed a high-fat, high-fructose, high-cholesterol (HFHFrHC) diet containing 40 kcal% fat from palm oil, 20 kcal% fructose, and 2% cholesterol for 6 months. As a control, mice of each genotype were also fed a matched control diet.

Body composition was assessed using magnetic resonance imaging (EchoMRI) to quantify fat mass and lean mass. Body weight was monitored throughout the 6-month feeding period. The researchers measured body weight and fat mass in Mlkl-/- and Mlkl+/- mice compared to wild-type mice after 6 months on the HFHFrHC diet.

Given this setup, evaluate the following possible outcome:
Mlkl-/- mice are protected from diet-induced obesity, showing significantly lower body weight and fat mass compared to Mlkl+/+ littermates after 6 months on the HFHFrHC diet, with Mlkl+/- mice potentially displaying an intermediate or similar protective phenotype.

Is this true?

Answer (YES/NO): YES